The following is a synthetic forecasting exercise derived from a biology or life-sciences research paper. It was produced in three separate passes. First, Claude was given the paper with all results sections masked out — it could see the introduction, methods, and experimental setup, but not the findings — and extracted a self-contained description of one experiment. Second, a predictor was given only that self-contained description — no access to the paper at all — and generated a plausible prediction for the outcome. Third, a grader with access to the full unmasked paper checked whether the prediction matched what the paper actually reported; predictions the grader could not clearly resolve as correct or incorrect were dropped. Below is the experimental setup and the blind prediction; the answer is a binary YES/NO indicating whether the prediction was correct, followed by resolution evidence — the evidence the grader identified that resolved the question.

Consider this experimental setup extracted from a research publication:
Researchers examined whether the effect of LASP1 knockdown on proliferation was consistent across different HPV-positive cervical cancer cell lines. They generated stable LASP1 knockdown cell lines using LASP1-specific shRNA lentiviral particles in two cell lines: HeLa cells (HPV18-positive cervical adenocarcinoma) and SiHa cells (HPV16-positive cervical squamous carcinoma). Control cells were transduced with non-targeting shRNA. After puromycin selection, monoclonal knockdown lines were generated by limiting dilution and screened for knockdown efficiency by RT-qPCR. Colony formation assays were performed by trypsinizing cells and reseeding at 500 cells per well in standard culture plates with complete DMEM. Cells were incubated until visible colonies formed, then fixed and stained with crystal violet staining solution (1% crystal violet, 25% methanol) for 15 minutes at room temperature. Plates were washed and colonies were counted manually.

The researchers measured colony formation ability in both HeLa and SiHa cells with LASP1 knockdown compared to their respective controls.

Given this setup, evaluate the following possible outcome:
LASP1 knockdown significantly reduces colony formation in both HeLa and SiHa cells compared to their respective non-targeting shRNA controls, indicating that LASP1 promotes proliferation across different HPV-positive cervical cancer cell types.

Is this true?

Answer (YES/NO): YES